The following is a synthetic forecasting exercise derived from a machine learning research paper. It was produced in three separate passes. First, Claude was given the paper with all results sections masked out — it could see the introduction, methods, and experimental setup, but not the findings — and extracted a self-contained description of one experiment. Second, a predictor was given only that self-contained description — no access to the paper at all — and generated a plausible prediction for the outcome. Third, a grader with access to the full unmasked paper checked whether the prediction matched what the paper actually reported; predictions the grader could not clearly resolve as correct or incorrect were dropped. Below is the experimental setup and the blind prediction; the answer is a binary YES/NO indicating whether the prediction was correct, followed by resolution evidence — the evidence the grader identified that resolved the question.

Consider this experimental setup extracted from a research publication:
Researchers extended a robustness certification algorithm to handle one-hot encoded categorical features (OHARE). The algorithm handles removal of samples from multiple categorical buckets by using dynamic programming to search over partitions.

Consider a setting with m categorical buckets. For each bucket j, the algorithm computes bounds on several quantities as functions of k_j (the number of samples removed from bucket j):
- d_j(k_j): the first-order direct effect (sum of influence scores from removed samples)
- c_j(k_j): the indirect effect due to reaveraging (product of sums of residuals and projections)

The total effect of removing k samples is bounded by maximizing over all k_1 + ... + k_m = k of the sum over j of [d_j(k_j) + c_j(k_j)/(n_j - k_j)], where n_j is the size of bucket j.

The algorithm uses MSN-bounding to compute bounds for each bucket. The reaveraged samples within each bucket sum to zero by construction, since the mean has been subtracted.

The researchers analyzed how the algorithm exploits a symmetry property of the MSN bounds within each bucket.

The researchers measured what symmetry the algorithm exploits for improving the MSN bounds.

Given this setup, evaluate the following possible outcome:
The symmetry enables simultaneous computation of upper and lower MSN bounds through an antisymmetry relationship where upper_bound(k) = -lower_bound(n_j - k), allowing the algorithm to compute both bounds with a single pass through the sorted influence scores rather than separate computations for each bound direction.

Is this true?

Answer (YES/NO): NO